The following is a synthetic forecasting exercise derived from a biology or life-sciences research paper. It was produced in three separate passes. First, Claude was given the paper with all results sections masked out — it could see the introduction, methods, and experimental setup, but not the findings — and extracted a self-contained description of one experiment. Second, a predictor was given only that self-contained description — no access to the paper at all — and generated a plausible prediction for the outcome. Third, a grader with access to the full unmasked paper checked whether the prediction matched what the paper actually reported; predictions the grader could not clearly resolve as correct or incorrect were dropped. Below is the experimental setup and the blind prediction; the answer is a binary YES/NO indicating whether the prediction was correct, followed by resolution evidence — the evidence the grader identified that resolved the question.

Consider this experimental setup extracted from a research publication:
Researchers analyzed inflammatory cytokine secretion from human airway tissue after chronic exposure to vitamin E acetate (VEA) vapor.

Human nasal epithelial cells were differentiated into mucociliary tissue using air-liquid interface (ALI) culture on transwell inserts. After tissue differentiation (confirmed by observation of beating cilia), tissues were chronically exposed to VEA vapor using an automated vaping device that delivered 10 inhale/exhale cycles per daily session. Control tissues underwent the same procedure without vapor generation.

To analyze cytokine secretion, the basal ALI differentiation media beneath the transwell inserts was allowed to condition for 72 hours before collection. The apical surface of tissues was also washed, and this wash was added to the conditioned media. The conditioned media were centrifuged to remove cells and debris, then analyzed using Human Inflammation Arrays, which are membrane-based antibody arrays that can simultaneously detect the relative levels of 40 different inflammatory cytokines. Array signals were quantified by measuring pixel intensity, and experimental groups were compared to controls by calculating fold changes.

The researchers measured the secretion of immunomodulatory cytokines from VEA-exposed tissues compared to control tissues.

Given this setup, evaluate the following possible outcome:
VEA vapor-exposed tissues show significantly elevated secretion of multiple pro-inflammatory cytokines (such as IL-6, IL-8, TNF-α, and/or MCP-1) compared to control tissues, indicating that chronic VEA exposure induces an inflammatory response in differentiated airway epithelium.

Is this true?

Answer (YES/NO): YES